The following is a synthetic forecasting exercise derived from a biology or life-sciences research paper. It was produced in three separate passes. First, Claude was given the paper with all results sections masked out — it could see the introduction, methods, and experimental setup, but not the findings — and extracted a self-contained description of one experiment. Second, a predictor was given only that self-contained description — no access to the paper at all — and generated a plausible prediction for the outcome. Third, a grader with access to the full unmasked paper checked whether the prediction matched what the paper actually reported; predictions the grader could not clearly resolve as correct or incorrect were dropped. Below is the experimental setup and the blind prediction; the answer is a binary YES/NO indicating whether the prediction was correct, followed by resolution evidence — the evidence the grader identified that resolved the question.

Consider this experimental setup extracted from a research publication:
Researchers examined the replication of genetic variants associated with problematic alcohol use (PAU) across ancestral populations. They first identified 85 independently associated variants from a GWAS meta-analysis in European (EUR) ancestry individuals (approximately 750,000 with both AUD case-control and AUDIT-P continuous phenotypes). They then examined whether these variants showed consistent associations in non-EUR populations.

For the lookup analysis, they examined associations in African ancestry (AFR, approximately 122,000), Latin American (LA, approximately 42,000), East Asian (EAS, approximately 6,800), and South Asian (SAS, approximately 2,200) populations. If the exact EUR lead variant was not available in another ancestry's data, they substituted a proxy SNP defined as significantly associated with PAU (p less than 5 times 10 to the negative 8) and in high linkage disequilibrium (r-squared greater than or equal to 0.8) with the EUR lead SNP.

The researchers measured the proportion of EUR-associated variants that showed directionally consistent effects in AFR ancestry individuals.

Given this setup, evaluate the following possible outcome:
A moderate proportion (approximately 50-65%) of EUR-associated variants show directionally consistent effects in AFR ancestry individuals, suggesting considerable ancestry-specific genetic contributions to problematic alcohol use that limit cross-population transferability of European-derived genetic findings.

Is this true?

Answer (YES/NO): NO